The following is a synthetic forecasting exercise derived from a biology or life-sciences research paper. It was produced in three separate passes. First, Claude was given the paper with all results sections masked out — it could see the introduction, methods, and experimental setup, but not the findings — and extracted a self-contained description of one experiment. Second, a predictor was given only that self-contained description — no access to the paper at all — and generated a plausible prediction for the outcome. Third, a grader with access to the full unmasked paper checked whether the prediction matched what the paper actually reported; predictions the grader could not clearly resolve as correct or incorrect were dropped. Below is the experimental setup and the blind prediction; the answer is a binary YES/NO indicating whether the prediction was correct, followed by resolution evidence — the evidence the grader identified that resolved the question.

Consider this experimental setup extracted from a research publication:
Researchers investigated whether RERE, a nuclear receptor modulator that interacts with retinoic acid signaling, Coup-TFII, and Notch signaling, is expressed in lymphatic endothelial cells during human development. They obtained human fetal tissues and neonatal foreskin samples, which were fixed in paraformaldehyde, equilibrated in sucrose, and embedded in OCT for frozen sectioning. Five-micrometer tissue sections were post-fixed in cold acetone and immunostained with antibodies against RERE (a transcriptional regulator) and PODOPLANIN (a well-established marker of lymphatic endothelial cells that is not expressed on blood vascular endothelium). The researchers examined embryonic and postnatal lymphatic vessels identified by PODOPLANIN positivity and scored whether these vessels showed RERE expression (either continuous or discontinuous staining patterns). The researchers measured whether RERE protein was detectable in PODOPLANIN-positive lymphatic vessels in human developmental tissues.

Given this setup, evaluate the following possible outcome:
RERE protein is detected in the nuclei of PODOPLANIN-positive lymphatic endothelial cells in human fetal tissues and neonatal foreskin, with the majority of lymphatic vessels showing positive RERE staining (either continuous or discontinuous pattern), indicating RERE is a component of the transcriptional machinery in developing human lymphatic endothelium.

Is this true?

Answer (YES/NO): NO